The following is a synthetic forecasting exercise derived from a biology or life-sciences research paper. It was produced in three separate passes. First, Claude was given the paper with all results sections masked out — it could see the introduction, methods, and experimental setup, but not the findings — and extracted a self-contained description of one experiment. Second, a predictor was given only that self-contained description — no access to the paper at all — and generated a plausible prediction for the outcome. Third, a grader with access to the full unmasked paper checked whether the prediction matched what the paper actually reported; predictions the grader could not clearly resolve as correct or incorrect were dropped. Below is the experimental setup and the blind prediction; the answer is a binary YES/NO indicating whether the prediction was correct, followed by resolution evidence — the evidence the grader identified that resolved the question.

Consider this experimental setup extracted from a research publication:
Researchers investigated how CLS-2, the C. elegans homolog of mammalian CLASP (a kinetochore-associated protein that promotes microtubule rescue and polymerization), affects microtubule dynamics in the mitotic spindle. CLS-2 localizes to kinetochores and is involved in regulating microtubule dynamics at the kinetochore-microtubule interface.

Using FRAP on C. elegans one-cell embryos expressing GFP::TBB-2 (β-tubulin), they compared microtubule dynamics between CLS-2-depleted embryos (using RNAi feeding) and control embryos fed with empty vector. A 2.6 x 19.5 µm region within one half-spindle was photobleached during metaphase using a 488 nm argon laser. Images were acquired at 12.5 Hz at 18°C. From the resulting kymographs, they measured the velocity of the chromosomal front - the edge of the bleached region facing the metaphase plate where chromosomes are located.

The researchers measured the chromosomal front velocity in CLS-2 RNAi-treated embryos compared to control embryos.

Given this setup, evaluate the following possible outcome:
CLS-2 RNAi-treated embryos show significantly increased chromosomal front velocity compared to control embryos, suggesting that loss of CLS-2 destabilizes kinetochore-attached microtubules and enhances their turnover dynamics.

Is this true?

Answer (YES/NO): YES